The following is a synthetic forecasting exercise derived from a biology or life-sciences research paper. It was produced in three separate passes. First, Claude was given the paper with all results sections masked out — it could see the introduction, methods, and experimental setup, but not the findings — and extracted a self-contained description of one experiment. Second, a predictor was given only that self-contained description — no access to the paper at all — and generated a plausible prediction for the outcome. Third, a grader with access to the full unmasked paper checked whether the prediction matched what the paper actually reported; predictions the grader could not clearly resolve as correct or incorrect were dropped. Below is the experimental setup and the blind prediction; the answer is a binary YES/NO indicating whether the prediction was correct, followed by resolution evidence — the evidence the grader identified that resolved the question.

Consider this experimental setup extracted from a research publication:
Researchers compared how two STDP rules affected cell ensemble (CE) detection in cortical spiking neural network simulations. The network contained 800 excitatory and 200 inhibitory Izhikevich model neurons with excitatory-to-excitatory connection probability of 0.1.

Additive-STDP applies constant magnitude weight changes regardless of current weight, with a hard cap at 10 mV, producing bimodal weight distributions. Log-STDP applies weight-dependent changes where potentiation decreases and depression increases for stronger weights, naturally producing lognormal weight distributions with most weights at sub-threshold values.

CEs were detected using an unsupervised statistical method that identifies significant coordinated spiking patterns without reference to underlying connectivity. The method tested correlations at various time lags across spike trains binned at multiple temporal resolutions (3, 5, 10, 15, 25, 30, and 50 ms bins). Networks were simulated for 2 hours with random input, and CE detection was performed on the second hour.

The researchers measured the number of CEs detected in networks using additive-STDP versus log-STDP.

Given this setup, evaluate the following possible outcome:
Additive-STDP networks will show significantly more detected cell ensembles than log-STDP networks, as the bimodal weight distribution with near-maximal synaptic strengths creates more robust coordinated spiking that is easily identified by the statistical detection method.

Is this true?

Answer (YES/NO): NO